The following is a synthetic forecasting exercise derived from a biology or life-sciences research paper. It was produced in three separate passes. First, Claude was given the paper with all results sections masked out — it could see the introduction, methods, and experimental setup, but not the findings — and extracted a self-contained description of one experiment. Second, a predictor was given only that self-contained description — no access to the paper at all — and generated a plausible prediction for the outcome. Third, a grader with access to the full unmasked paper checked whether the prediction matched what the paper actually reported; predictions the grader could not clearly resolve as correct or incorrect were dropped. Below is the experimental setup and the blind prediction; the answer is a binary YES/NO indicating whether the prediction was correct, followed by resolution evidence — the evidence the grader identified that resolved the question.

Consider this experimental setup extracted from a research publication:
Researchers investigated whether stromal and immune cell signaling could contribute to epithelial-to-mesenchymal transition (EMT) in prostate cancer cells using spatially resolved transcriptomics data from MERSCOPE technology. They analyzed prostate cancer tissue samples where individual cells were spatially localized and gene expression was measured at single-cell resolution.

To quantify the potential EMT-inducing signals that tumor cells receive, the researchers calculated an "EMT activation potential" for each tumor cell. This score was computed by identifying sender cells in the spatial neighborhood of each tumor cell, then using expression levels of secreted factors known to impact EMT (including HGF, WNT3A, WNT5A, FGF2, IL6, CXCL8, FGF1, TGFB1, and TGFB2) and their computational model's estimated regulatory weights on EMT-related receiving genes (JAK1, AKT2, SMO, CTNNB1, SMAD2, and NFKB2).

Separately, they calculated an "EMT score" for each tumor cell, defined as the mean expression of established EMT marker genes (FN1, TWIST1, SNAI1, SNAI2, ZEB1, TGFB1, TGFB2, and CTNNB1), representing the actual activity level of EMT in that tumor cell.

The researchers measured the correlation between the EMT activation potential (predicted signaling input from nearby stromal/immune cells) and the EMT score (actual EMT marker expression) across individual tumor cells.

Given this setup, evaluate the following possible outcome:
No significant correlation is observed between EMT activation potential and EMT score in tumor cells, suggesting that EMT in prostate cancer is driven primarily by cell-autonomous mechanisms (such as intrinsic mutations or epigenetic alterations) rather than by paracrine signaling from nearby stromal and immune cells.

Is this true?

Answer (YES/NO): NO